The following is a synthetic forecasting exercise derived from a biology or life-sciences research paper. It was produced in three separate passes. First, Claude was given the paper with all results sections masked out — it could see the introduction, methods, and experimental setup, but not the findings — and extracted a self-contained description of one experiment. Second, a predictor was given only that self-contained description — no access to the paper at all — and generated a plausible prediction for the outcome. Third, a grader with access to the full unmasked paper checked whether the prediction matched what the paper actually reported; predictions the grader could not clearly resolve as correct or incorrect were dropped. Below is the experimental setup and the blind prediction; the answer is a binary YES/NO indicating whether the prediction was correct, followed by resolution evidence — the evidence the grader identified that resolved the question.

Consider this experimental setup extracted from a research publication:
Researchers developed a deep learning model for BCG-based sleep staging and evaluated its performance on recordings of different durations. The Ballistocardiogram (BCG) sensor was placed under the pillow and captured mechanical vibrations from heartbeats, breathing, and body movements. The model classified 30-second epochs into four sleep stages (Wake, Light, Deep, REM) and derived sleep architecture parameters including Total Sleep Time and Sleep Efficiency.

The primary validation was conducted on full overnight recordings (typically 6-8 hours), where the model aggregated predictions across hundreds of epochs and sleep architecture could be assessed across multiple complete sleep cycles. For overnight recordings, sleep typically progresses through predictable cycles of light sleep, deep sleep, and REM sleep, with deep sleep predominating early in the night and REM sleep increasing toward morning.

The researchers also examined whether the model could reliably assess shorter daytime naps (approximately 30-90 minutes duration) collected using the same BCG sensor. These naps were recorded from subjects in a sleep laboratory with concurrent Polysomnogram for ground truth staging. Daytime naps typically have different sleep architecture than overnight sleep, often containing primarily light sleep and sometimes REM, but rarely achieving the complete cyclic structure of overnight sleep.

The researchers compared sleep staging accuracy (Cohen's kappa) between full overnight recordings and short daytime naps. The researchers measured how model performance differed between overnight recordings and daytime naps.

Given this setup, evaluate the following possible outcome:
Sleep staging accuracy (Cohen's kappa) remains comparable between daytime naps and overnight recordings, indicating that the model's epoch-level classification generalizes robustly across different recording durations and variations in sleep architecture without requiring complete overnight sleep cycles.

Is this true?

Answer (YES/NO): NO